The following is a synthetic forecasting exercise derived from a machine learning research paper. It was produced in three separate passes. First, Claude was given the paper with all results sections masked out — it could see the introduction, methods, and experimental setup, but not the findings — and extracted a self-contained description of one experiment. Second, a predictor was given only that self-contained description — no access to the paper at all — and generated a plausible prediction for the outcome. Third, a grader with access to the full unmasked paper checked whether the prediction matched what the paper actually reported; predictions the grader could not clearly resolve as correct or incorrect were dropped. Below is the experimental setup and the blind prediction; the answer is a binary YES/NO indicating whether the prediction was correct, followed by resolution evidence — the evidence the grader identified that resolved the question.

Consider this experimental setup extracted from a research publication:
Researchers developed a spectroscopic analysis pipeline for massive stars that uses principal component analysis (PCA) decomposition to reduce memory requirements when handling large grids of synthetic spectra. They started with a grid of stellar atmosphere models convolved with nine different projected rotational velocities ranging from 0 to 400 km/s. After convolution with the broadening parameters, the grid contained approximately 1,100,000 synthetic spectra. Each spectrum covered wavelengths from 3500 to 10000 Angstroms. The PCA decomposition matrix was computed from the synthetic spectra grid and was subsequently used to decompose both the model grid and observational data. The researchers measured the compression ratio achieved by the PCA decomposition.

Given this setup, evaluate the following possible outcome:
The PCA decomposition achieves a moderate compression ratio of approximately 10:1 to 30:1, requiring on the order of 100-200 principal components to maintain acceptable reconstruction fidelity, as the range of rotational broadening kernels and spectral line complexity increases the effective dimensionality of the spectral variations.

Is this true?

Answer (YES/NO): NO